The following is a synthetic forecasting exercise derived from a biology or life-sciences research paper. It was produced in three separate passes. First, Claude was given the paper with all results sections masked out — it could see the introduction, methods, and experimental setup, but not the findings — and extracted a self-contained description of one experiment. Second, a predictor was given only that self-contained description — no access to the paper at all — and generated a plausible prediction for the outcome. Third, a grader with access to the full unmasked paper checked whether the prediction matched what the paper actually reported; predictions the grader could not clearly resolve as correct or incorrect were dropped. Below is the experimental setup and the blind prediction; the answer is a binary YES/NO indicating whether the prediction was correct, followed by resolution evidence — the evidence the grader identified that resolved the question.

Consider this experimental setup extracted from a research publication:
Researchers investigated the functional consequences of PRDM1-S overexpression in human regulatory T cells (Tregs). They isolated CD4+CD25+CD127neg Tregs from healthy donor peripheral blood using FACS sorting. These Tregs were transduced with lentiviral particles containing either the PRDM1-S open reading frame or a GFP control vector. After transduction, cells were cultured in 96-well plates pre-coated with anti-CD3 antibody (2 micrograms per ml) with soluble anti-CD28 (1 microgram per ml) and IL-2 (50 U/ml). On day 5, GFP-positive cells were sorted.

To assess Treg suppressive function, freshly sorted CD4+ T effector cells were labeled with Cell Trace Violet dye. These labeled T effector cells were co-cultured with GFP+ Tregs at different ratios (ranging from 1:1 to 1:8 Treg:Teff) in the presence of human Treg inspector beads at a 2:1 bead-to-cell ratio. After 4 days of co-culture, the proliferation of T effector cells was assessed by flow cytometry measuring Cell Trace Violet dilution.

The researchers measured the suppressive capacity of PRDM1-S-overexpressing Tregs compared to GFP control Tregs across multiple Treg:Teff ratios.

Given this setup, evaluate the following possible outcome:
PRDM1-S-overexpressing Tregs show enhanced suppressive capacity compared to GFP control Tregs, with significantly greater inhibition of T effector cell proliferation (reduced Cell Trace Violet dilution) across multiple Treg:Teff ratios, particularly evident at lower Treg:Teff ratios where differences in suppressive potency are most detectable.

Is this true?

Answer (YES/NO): NO